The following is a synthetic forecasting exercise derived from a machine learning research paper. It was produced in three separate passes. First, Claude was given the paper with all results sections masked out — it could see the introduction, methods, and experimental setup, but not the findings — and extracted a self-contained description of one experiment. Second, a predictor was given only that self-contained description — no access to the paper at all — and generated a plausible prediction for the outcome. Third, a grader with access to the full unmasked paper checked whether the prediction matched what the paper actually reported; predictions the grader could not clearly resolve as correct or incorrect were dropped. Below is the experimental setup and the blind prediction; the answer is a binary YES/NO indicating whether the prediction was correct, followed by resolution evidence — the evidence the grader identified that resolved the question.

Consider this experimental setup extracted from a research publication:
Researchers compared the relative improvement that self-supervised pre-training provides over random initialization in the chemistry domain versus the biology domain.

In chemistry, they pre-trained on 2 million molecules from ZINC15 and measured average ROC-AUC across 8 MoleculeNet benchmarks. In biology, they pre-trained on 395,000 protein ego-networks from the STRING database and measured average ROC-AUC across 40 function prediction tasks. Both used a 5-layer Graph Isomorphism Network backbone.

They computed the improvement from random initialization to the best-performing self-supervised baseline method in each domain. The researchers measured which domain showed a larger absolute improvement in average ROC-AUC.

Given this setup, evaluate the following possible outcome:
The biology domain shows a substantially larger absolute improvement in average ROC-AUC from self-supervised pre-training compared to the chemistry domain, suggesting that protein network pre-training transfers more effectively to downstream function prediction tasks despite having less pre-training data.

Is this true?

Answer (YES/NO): YES